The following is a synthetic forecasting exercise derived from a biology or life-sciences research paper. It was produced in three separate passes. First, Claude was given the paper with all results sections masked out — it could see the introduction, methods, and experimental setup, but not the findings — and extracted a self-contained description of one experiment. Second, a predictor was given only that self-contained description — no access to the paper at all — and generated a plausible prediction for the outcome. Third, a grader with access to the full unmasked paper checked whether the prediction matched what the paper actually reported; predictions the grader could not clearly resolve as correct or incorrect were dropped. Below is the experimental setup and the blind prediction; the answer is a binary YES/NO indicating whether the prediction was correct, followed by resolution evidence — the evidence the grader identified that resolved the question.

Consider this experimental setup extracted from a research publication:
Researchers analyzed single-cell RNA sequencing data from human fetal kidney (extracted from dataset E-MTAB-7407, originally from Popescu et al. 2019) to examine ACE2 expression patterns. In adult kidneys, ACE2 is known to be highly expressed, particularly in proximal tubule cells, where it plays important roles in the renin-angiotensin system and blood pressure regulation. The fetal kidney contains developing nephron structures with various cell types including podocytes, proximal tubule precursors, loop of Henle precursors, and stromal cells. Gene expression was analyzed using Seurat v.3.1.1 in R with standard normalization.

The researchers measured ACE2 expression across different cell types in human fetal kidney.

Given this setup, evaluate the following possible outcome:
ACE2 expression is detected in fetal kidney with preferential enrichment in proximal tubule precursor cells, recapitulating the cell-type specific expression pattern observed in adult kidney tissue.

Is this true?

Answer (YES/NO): NO